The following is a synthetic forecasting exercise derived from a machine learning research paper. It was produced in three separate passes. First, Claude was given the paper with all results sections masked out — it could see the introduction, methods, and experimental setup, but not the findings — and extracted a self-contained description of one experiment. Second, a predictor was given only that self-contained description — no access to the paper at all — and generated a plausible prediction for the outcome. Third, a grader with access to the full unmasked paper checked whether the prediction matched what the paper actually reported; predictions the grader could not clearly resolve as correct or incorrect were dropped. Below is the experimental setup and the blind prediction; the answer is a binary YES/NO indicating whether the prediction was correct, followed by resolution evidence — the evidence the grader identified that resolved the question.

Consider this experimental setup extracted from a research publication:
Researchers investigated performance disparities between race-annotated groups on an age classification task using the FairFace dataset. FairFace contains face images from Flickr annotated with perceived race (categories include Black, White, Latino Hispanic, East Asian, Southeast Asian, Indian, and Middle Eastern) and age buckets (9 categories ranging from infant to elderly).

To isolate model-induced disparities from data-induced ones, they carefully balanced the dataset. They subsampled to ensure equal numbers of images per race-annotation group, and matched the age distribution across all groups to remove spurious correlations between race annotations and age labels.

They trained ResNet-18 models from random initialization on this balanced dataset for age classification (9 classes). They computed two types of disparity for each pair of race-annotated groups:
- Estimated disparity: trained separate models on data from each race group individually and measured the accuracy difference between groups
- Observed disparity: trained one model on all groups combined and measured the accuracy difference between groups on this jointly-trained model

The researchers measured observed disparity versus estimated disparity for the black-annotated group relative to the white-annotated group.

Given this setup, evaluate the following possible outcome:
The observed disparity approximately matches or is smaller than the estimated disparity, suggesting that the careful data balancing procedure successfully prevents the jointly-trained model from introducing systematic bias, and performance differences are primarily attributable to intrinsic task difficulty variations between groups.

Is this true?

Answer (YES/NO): NO